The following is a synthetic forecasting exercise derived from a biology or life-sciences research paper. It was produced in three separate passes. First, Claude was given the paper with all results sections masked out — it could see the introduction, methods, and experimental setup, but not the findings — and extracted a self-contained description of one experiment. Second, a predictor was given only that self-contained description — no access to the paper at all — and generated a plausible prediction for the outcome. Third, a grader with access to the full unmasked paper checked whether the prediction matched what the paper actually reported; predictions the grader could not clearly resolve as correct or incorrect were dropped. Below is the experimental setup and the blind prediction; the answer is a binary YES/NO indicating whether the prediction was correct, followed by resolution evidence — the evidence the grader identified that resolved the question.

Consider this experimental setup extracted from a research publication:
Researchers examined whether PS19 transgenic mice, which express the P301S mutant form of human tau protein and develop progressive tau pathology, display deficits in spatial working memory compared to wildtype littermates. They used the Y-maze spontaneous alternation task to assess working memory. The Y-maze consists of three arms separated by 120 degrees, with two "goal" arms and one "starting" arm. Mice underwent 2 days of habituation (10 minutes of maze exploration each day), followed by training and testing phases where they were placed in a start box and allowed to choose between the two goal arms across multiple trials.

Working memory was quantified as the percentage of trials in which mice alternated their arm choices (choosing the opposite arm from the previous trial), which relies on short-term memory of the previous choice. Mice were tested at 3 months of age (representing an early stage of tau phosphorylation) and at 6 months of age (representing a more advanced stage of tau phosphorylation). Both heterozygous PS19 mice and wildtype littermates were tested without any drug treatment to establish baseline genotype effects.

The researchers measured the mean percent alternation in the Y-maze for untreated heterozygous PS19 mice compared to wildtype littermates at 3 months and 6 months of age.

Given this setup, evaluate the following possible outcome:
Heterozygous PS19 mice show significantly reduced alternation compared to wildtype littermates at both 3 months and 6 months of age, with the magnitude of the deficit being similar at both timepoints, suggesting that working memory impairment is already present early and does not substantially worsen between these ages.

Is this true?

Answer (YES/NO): NO